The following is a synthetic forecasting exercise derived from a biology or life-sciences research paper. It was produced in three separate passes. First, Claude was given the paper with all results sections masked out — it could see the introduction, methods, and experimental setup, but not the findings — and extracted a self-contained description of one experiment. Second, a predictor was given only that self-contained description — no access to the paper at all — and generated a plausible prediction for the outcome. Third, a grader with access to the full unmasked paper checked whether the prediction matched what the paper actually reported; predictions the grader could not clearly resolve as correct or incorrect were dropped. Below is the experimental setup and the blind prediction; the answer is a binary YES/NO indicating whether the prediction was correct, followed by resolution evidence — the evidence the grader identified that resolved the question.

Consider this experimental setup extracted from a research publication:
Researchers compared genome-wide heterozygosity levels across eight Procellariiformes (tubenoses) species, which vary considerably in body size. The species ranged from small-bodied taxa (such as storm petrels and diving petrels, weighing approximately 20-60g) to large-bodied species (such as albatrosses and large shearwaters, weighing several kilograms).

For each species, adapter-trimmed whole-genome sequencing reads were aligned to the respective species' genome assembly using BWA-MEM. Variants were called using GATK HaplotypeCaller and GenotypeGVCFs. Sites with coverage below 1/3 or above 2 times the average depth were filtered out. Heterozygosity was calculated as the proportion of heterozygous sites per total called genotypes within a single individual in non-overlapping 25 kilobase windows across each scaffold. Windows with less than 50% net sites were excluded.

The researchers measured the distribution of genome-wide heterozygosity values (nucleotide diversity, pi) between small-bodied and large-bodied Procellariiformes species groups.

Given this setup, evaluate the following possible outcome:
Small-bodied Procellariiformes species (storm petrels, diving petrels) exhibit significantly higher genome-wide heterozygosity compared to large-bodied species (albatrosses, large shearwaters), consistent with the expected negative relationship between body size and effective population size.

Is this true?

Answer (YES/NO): NO